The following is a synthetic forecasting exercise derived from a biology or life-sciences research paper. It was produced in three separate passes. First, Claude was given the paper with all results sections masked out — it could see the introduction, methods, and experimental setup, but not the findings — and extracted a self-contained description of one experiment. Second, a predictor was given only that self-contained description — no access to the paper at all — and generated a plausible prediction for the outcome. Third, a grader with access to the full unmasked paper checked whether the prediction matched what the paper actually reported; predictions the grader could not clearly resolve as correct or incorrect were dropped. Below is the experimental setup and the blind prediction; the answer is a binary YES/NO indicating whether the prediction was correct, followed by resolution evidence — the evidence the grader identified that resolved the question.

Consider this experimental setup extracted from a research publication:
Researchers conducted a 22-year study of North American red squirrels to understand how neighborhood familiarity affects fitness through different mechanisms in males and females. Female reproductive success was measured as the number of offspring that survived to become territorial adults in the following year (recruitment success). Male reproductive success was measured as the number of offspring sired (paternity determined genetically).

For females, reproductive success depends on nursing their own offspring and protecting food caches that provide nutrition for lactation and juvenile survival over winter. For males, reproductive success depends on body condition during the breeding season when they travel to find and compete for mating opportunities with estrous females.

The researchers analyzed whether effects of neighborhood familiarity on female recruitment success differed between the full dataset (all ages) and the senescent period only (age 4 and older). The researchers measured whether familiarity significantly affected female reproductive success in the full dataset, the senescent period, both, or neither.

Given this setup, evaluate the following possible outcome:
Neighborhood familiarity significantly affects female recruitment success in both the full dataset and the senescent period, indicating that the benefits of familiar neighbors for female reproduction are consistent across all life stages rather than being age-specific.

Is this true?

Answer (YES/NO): NO